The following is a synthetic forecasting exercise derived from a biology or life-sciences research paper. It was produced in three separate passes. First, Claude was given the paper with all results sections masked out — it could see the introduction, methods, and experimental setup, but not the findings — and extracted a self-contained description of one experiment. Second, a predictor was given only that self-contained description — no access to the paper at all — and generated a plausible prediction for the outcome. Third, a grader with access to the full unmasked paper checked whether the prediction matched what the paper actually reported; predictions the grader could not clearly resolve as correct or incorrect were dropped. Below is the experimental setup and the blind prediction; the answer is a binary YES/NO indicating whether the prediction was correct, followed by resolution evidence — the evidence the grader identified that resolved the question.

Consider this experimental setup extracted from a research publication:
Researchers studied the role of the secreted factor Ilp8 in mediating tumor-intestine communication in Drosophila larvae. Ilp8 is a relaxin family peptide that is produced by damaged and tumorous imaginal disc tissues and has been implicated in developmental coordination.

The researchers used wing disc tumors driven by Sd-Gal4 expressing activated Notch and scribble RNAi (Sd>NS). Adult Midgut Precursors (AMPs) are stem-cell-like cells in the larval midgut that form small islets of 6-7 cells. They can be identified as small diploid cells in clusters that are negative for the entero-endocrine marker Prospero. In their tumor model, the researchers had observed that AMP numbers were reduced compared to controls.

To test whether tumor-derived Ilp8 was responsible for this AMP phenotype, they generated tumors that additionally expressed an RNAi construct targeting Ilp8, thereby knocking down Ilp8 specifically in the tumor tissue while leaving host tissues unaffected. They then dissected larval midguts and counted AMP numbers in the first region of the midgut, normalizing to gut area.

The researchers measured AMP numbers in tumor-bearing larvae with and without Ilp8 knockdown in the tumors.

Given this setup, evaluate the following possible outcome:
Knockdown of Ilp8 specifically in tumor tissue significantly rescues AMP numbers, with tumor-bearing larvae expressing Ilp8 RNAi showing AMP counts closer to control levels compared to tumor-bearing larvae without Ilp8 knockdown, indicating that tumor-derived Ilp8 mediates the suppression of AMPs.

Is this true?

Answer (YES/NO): YES